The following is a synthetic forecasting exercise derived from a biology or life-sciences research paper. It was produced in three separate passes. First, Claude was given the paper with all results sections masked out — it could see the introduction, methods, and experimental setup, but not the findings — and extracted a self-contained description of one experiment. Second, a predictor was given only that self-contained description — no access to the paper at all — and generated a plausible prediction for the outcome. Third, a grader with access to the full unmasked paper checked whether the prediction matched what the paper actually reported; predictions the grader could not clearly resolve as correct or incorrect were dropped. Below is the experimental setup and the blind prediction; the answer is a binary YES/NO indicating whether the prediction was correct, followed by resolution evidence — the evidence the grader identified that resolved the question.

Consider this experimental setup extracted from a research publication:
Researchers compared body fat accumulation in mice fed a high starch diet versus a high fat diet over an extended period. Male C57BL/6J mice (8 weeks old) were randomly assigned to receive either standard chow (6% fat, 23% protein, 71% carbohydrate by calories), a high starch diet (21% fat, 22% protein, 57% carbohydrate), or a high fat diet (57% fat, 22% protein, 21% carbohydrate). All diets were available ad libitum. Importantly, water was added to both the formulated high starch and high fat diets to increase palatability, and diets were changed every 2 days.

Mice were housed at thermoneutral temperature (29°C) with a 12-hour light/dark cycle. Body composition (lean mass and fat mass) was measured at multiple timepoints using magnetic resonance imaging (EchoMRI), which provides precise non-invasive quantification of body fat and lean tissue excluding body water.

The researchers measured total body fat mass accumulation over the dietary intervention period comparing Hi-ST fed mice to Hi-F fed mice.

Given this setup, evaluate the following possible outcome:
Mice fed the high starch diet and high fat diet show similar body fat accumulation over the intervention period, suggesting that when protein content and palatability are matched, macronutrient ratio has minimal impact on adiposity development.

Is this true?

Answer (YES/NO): YES